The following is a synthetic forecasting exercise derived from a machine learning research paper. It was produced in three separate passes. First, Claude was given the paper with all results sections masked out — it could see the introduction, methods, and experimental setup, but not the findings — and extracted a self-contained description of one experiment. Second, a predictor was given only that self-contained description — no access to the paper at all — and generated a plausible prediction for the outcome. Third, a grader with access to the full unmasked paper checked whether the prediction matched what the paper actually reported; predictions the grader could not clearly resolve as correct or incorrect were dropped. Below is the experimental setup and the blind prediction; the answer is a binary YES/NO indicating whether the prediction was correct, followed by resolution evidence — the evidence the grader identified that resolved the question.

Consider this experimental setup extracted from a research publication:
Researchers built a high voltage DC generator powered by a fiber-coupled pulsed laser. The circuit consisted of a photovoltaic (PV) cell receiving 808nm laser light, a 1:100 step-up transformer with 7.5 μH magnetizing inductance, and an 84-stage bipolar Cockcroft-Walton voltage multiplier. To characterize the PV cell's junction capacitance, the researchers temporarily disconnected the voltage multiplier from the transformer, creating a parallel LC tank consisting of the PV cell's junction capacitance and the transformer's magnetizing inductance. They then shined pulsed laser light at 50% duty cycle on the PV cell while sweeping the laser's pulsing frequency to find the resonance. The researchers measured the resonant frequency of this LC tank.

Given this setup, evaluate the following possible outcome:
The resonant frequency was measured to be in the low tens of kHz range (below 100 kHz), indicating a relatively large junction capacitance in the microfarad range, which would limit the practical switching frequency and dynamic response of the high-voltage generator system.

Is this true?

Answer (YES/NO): NO